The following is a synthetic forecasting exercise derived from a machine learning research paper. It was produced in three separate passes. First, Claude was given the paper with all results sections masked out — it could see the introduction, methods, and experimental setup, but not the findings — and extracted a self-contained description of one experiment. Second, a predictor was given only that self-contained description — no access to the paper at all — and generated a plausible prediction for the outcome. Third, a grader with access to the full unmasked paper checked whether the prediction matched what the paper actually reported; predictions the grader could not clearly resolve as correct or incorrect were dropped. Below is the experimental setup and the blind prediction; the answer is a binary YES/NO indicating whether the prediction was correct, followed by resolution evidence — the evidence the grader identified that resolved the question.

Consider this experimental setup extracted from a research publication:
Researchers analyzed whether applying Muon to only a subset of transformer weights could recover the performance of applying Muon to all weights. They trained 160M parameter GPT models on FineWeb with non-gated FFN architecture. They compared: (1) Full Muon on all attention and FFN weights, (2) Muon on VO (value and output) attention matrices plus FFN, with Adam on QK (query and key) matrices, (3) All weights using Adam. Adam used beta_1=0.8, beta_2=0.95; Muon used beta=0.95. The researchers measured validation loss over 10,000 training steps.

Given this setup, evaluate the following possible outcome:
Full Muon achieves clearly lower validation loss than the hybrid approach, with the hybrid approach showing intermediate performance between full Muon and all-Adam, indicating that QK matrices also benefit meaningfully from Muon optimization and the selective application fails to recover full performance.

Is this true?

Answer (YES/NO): NO